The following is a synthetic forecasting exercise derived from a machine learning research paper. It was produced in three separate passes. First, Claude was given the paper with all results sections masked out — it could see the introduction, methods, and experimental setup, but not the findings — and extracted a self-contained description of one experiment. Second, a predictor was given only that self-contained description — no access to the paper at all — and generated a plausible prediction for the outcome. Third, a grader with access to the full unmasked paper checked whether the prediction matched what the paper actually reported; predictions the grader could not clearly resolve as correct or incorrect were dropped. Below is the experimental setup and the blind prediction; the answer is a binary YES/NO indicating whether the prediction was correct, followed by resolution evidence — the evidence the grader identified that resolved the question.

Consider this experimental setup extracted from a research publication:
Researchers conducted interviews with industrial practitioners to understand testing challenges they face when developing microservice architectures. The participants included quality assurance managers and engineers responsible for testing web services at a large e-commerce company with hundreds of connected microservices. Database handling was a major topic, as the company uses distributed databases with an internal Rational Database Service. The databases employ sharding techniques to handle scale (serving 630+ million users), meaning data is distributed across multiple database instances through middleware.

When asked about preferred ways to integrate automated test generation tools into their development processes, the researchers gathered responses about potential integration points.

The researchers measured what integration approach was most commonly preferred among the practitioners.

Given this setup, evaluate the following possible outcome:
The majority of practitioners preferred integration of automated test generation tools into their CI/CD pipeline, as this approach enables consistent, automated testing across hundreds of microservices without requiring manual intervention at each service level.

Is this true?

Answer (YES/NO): YES